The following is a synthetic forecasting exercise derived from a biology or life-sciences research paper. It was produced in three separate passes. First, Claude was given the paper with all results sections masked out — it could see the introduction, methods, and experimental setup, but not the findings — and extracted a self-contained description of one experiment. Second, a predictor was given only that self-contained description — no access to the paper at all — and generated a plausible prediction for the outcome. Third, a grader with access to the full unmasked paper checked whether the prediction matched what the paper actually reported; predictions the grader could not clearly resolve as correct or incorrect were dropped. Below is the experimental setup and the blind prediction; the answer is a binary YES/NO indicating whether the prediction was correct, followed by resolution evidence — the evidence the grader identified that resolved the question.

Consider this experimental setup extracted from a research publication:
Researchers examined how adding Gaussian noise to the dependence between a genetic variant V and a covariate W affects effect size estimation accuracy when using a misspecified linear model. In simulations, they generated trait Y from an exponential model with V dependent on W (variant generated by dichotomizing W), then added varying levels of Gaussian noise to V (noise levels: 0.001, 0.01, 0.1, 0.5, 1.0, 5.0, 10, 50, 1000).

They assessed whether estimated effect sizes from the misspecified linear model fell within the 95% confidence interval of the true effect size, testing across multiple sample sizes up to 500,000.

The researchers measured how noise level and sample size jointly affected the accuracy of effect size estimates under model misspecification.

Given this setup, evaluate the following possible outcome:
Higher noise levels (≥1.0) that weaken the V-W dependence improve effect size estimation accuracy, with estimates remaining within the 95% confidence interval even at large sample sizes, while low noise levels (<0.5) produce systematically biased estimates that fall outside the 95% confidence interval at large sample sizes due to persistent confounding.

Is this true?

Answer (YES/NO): NO